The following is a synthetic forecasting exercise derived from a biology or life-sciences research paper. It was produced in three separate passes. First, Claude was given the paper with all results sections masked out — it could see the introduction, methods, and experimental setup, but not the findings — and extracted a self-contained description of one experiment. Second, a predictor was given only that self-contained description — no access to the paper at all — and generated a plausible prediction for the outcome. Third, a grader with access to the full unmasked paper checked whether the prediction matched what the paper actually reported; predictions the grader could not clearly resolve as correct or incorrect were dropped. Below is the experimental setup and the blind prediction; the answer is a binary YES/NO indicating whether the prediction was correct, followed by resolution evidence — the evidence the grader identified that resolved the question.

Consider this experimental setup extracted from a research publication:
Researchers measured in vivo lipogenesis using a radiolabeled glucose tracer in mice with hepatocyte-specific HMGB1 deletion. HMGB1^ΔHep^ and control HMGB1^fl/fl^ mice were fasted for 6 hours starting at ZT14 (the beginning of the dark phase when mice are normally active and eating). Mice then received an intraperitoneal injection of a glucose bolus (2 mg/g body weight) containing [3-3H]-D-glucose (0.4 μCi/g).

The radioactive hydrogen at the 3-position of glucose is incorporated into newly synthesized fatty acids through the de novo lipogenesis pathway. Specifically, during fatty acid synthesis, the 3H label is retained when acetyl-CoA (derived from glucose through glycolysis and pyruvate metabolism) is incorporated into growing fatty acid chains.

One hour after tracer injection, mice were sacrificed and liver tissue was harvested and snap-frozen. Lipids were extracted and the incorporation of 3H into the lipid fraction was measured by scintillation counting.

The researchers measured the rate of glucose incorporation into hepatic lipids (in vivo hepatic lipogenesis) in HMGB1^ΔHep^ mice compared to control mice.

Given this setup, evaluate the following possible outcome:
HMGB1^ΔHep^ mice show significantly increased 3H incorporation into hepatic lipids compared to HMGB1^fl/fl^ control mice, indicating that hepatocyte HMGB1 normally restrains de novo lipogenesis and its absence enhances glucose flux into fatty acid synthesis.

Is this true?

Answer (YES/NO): YES